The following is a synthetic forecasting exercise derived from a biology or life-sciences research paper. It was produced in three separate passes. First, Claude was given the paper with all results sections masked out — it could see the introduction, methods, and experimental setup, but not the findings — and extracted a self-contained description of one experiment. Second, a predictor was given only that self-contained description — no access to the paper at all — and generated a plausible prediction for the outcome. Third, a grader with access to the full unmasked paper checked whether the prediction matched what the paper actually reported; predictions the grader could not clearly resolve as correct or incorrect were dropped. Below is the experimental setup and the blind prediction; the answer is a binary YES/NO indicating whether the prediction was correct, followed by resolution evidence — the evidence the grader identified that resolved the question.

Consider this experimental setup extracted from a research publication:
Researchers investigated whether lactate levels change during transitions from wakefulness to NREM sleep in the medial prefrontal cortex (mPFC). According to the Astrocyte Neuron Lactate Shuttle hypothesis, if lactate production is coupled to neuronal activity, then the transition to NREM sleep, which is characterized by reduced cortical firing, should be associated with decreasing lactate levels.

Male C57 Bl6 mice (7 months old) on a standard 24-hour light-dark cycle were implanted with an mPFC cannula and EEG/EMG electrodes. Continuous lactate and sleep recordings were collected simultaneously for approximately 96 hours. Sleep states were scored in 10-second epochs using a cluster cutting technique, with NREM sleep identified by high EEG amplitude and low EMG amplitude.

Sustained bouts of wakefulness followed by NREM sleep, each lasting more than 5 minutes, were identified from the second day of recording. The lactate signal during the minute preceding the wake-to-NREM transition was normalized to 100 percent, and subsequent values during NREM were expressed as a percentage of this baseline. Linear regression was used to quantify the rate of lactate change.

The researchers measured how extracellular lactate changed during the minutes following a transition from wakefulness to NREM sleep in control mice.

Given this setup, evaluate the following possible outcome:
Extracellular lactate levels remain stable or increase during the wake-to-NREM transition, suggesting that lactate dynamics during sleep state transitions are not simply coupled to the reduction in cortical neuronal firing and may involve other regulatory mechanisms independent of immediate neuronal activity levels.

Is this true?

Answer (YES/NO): NO